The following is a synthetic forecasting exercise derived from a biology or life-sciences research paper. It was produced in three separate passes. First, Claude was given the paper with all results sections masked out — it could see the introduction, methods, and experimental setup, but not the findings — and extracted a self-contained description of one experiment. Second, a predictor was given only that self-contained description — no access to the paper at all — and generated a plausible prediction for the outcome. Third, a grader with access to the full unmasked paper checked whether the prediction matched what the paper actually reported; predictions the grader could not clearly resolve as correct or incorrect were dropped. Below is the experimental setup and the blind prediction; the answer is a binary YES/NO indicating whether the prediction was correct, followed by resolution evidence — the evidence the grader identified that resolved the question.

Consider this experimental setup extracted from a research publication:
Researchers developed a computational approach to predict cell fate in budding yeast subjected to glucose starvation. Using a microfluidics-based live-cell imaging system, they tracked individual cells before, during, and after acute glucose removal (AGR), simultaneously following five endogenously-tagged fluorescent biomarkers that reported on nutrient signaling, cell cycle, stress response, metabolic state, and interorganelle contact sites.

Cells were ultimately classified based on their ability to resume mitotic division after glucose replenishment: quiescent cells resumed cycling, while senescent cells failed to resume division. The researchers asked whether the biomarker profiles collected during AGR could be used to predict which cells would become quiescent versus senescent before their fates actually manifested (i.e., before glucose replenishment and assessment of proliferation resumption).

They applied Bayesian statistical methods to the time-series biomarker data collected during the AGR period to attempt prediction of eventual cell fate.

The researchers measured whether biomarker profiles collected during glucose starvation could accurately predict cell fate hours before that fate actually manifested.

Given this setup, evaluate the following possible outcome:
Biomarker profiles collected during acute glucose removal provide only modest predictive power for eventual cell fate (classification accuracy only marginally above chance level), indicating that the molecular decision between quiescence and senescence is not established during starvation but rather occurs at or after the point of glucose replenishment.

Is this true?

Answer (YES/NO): NO